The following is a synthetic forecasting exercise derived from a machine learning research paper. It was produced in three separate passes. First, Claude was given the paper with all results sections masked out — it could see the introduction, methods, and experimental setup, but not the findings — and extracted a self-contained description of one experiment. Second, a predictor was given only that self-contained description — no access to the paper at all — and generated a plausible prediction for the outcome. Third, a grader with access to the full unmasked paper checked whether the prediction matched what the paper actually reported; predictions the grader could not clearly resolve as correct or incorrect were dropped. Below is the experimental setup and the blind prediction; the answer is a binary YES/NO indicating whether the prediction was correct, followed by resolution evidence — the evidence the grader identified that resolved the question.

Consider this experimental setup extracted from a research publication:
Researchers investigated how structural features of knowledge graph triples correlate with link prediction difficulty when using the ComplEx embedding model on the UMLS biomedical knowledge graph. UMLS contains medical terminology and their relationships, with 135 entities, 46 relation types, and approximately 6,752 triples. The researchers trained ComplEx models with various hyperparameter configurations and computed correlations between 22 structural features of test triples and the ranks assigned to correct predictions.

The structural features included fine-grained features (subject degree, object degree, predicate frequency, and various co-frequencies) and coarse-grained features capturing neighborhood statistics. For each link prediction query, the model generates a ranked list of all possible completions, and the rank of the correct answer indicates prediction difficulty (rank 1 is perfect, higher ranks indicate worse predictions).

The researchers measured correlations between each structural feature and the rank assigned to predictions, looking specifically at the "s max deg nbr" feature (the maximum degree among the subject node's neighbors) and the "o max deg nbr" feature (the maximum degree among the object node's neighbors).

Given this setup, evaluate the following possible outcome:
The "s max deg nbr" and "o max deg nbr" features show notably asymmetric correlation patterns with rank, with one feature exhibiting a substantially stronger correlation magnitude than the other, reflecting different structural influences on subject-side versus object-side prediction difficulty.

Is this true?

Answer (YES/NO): NO